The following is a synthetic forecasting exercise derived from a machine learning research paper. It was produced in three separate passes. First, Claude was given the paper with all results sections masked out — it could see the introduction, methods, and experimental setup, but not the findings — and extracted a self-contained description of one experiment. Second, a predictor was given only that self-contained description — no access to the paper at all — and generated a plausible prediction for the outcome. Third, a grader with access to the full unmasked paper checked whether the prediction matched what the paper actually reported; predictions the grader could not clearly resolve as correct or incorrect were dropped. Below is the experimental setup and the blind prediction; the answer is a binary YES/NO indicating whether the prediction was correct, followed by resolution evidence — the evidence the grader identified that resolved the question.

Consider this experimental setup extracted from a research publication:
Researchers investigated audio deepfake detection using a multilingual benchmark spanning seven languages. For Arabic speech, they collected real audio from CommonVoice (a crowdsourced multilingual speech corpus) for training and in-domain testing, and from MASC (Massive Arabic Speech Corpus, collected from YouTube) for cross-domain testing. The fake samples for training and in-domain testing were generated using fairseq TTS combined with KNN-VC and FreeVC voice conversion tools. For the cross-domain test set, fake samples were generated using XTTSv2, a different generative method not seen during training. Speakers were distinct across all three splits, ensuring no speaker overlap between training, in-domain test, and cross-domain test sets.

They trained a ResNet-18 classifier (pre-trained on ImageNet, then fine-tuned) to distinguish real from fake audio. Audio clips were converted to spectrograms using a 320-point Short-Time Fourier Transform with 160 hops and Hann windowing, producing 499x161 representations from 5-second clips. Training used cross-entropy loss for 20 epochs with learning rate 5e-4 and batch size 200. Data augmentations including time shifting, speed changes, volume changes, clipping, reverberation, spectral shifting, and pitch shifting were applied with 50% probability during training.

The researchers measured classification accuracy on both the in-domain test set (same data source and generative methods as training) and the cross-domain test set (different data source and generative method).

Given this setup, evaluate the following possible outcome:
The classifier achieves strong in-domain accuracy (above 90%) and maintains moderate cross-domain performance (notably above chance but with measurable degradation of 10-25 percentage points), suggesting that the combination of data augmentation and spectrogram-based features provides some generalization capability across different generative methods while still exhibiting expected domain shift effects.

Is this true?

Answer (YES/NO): NO